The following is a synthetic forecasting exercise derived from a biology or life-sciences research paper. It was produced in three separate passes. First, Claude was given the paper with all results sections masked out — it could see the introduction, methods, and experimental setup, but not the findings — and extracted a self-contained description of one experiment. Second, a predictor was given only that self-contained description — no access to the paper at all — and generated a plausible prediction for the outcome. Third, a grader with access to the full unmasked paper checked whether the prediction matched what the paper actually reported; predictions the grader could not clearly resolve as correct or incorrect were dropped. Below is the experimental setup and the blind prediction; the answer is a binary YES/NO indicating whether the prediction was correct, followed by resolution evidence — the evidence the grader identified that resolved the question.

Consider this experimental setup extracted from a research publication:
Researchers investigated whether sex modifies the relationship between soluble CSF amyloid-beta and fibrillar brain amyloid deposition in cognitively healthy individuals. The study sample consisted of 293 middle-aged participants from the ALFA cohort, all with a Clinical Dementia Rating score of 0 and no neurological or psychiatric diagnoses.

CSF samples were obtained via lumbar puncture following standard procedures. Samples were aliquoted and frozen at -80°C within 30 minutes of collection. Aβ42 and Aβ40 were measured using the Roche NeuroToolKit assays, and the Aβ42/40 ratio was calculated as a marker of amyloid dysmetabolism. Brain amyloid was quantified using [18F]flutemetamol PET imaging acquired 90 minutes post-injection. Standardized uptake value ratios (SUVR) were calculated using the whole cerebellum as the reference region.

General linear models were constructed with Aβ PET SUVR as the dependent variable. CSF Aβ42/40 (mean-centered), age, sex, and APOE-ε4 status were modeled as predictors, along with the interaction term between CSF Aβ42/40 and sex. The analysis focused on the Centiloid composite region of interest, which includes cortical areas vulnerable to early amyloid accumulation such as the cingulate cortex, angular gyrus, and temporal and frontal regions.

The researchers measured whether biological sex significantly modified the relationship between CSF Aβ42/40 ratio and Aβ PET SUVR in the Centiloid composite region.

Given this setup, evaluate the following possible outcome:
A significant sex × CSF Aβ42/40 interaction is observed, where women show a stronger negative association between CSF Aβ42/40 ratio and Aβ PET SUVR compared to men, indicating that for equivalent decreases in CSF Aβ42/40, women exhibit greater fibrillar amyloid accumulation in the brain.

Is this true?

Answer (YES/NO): YES